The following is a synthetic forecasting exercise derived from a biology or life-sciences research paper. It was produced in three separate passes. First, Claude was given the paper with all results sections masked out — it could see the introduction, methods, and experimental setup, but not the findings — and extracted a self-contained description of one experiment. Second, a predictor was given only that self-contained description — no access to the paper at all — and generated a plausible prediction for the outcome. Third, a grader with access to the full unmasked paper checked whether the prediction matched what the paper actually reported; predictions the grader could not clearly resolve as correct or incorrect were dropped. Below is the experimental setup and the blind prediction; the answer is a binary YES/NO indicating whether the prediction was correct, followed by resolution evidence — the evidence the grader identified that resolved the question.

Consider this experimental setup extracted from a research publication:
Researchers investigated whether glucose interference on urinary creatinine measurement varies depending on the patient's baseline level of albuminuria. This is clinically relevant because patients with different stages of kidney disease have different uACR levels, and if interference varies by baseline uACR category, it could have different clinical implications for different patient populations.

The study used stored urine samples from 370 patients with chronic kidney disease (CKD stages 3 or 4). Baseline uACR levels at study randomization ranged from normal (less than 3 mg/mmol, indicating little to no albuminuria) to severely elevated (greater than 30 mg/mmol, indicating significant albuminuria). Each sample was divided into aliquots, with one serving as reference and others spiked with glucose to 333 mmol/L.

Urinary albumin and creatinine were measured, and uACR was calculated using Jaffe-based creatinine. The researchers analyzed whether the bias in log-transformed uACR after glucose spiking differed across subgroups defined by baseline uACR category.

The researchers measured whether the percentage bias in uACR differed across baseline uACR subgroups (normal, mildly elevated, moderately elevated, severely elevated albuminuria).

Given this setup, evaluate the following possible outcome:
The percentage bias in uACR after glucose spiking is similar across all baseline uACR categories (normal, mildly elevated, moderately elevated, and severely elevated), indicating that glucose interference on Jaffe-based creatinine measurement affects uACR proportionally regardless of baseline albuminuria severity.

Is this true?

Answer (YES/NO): YES